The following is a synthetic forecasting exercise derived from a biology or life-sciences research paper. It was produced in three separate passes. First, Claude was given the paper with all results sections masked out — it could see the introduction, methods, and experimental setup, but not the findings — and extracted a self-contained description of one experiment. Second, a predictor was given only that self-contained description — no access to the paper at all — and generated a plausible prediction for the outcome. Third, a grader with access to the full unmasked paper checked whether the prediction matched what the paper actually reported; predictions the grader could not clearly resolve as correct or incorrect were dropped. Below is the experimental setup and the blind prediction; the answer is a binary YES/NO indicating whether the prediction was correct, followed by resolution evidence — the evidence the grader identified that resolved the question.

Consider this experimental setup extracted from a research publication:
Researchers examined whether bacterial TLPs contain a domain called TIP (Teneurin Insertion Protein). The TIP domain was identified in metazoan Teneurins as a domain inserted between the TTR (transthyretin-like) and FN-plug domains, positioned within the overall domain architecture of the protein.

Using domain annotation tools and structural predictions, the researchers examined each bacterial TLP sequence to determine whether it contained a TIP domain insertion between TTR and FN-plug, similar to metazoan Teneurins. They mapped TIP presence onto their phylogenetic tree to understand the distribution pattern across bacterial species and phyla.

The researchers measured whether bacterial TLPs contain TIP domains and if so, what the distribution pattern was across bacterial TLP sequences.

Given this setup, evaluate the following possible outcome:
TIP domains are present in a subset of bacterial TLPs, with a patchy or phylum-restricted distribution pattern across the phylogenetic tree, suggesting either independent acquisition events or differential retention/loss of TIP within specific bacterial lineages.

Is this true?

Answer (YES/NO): NO